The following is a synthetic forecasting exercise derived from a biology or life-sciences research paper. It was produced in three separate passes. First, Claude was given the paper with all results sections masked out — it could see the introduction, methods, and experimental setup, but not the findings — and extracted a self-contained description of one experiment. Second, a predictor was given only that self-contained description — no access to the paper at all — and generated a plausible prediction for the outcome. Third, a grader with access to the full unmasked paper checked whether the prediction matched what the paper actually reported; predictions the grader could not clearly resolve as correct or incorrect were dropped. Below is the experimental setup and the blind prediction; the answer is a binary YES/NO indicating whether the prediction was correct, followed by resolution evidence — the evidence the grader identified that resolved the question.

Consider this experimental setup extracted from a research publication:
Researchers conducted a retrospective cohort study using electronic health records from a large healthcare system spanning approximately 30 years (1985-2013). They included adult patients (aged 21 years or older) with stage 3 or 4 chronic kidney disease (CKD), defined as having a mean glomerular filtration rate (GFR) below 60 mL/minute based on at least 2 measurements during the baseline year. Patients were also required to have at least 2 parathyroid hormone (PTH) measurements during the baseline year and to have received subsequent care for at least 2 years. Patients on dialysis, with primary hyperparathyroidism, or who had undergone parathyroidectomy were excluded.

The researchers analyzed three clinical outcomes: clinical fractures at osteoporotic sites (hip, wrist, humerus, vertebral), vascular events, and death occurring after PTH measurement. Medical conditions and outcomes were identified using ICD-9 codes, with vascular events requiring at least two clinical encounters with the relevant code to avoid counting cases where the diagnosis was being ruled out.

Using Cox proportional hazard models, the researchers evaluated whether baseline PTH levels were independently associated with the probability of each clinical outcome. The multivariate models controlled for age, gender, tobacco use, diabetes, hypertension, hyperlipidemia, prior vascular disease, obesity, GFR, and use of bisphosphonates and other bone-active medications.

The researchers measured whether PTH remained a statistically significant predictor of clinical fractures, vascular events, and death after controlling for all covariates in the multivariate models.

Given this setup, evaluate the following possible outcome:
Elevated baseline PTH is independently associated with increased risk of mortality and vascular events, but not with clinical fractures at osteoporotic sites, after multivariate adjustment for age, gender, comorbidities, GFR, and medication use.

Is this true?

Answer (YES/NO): NO